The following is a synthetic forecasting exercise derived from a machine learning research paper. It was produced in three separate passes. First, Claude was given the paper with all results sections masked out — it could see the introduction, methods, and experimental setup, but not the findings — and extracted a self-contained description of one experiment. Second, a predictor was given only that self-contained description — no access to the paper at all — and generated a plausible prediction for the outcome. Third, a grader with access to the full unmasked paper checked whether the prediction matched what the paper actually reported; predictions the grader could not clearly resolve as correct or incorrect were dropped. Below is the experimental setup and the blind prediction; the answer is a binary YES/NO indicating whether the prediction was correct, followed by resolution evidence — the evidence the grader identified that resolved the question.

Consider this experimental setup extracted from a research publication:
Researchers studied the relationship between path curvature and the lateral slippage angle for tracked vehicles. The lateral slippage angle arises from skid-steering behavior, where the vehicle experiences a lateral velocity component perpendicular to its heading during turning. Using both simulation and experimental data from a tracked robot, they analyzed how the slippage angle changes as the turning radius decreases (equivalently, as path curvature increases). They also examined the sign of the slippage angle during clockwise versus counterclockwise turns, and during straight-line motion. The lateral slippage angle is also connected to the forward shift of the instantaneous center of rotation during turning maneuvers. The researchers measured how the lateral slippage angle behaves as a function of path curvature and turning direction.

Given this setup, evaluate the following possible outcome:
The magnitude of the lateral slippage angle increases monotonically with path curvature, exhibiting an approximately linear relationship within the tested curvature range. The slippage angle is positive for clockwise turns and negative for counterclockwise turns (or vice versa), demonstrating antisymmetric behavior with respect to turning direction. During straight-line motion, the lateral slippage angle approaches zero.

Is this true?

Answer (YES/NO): NO